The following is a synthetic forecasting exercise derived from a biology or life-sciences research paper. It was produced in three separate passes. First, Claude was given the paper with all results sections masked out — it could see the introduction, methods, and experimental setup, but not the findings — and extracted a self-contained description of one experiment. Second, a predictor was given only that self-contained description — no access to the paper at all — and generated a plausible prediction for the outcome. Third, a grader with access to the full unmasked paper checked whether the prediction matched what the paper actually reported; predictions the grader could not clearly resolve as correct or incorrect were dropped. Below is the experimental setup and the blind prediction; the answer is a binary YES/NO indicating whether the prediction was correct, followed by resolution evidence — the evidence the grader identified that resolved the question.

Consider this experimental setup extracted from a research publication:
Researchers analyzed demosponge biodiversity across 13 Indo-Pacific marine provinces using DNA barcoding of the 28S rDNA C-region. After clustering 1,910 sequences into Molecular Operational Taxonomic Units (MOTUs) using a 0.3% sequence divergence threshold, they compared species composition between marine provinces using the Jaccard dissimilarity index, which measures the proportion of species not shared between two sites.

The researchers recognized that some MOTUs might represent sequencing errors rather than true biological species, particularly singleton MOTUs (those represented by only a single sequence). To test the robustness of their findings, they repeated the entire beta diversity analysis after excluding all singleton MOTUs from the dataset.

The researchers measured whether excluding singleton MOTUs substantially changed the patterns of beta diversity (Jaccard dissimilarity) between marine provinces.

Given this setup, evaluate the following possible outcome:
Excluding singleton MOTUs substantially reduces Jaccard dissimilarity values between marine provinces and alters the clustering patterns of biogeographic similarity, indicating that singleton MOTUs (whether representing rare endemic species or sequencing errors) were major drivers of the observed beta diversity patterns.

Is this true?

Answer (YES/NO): NO